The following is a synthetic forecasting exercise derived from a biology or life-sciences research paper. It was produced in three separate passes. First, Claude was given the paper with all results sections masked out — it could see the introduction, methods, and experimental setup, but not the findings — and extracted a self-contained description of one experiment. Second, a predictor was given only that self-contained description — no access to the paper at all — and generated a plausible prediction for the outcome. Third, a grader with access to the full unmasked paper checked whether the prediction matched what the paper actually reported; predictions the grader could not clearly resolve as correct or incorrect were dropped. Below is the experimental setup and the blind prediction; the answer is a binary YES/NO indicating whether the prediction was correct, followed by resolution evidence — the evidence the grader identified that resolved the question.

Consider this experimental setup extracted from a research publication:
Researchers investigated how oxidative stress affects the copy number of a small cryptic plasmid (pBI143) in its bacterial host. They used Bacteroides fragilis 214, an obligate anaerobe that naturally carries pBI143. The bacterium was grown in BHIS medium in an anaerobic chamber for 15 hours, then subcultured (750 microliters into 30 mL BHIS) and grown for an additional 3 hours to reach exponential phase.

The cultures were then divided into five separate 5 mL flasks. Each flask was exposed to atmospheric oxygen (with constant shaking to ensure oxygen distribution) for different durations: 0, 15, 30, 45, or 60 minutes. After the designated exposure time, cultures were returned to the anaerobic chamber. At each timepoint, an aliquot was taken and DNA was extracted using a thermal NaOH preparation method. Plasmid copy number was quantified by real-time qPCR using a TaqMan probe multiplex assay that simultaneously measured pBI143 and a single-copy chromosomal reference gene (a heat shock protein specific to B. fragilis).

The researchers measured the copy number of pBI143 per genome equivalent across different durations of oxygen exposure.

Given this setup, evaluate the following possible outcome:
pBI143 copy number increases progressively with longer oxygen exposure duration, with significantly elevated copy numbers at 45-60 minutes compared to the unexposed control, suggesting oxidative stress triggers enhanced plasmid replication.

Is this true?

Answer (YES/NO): YES